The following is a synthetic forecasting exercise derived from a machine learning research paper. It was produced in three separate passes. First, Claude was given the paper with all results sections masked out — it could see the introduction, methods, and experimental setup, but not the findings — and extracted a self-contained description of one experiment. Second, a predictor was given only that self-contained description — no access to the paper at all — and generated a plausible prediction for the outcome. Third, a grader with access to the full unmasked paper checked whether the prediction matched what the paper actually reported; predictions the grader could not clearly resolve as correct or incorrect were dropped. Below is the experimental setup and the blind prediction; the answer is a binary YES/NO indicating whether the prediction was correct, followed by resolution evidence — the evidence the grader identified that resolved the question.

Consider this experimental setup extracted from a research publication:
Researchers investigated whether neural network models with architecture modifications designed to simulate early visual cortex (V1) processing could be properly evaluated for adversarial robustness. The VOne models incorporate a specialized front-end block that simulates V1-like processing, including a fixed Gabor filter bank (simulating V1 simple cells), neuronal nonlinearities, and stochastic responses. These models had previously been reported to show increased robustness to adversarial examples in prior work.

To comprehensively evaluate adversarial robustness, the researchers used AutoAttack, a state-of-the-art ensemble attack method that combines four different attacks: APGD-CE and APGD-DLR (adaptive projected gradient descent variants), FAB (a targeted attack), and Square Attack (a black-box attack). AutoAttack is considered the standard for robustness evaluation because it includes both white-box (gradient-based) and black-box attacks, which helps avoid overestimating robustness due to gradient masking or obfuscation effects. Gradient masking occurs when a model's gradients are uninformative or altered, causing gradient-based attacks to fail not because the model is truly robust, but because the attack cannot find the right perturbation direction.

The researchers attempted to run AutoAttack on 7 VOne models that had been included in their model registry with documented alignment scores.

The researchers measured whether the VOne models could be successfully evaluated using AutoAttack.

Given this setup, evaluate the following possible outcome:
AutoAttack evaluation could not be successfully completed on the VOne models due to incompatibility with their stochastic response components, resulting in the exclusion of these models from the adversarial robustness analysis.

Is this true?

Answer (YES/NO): NO